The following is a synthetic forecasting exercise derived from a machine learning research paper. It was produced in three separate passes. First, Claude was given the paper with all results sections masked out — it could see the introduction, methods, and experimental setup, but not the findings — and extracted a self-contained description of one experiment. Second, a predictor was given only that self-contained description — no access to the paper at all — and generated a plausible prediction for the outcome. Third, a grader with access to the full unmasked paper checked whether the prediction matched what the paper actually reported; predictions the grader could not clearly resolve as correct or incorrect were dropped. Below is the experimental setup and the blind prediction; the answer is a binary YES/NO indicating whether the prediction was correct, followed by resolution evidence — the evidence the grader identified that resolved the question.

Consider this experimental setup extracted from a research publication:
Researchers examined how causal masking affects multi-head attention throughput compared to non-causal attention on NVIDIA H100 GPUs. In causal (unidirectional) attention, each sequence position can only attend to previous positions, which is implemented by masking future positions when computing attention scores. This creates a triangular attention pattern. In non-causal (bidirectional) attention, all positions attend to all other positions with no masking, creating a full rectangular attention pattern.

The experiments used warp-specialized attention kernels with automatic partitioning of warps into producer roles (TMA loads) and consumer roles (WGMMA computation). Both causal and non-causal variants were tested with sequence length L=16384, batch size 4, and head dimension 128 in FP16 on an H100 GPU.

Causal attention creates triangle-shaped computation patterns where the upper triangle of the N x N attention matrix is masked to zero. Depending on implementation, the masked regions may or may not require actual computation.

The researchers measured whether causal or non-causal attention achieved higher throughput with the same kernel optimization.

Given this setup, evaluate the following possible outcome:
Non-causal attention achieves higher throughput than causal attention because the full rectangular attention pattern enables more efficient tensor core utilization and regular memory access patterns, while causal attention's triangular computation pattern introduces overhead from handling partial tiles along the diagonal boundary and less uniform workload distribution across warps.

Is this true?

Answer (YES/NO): YES